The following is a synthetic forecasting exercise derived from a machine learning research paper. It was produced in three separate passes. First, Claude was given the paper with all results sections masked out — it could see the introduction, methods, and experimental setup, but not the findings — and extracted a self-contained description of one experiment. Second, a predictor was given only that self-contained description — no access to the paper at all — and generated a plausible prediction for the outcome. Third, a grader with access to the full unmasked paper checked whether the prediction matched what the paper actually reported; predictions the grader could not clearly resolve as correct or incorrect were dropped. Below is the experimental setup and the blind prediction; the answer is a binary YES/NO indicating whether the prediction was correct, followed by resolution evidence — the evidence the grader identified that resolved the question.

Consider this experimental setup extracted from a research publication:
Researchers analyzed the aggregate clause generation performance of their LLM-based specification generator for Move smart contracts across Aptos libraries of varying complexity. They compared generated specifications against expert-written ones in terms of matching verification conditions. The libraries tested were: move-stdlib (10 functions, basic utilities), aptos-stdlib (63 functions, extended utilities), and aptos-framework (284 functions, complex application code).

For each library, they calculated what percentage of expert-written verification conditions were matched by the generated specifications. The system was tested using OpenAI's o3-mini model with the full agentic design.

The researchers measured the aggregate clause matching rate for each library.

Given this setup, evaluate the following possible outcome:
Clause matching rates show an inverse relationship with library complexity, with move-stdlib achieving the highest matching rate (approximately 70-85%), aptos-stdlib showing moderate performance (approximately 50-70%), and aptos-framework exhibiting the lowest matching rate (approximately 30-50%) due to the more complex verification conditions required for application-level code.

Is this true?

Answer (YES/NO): NO